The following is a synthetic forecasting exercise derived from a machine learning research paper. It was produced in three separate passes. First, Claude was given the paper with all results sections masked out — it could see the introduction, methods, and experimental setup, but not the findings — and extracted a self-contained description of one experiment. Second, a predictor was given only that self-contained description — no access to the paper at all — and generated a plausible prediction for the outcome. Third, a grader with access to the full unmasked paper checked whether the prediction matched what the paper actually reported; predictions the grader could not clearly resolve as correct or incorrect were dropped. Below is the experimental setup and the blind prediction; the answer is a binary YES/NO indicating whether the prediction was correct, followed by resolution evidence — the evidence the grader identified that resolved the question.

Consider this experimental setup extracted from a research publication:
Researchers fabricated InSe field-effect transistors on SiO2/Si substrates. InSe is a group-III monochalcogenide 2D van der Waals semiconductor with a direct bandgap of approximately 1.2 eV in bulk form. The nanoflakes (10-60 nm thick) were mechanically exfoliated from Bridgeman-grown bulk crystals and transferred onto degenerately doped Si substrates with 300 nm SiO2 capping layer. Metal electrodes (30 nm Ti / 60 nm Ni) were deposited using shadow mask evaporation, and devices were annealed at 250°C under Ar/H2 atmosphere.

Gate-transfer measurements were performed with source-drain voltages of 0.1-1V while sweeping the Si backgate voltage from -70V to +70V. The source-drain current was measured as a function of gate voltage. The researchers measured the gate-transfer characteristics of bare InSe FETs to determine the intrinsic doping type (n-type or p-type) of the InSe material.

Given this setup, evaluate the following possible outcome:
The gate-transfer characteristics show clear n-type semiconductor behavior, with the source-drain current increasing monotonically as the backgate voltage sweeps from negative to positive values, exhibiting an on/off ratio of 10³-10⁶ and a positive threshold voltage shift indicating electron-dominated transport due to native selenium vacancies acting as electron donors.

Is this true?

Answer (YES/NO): NO